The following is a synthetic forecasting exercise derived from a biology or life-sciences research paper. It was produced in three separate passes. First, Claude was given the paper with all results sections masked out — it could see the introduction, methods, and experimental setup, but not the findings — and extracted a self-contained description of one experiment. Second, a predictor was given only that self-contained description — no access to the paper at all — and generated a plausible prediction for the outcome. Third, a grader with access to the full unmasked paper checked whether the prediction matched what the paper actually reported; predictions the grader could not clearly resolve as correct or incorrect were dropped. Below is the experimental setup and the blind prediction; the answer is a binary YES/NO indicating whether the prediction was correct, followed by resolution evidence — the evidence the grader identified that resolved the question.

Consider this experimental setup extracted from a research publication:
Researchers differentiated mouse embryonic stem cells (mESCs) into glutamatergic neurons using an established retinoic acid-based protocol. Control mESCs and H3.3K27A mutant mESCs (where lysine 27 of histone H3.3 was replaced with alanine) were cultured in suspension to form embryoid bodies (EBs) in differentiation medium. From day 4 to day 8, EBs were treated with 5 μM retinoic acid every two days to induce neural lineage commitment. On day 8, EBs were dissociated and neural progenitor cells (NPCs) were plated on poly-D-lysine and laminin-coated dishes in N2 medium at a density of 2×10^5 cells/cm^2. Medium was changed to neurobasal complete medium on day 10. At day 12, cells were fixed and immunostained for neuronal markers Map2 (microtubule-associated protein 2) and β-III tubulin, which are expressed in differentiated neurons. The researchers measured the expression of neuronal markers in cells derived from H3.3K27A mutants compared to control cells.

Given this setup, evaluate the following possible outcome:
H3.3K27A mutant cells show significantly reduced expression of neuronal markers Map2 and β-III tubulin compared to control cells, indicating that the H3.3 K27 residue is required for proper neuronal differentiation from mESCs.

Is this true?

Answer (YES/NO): NO